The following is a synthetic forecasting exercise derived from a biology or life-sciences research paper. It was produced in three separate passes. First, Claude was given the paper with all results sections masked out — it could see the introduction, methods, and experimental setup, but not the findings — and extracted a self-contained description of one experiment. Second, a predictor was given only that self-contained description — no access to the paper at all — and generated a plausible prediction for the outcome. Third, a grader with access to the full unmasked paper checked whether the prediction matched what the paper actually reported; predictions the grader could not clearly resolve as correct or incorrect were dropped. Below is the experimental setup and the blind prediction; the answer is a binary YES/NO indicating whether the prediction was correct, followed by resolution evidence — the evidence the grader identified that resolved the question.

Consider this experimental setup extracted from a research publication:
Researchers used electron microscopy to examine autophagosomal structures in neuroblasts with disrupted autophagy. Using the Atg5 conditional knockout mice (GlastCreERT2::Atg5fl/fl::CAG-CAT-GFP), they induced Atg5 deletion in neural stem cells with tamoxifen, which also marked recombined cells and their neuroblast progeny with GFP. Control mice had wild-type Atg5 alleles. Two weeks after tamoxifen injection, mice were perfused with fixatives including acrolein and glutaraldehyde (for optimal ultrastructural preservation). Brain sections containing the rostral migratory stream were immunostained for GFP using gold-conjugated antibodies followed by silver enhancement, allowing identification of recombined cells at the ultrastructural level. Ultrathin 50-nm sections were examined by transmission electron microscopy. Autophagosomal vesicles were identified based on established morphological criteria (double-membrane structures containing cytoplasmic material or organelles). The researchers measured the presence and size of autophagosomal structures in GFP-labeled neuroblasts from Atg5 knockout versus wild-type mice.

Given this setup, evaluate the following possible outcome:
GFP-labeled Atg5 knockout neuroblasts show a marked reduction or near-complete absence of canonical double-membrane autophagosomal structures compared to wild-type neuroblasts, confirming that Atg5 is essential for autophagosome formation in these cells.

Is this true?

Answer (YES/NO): YES